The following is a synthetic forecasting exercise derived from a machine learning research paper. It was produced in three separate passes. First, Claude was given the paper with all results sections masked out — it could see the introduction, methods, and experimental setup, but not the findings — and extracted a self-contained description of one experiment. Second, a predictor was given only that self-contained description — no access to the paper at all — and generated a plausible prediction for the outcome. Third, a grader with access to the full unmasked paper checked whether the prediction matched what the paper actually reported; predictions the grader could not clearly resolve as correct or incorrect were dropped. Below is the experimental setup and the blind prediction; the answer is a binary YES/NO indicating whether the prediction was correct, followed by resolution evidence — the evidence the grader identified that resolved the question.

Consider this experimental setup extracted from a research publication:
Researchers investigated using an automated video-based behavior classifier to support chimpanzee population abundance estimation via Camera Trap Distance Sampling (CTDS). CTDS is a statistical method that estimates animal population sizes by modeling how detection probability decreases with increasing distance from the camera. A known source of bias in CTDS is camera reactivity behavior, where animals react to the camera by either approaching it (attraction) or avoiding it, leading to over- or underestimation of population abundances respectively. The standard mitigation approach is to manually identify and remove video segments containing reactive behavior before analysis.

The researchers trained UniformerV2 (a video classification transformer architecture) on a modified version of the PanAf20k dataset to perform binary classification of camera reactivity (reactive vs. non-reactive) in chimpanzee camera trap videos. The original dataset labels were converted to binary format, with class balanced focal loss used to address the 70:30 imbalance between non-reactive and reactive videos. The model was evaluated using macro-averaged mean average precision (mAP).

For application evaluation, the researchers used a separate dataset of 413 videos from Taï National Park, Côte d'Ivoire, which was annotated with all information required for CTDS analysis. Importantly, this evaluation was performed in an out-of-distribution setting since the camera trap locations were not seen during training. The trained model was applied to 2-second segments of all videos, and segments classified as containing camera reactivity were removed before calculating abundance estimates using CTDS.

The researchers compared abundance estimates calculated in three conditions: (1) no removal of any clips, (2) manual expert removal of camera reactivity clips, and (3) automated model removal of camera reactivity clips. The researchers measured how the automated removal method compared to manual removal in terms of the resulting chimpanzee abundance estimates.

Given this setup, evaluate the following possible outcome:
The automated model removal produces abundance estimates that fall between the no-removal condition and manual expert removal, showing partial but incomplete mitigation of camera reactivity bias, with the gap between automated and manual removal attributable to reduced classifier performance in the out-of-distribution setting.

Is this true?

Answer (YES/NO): YES